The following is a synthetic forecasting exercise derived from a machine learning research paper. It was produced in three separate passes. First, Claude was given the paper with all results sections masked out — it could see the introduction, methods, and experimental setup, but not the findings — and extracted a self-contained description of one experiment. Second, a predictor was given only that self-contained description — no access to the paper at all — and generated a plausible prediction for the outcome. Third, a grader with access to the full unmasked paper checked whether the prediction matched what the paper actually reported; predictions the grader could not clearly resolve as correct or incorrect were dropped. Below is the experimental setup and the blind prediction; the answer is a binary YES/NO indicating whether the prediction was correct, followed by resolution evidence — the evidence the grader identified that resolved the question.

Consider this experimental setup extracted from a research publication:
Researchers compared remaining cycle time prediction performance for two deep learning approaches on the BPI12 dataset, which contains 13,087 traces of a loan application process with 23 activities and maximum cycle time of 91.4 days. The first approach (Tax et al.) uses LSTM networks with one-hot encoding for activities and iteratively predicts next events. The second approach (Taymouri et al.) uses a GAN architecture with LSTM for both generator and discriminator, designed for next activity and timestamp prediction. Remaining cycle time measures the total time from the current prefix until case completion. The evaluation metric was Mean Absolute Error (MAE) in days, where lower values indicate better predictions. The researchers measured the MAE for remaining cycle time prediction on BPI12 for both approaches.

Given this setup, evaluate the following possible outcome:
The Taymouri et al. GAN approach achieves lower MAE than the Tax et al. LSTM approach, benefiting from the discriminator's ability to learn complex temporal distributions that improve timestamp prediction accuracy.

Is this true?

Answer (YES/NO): YES